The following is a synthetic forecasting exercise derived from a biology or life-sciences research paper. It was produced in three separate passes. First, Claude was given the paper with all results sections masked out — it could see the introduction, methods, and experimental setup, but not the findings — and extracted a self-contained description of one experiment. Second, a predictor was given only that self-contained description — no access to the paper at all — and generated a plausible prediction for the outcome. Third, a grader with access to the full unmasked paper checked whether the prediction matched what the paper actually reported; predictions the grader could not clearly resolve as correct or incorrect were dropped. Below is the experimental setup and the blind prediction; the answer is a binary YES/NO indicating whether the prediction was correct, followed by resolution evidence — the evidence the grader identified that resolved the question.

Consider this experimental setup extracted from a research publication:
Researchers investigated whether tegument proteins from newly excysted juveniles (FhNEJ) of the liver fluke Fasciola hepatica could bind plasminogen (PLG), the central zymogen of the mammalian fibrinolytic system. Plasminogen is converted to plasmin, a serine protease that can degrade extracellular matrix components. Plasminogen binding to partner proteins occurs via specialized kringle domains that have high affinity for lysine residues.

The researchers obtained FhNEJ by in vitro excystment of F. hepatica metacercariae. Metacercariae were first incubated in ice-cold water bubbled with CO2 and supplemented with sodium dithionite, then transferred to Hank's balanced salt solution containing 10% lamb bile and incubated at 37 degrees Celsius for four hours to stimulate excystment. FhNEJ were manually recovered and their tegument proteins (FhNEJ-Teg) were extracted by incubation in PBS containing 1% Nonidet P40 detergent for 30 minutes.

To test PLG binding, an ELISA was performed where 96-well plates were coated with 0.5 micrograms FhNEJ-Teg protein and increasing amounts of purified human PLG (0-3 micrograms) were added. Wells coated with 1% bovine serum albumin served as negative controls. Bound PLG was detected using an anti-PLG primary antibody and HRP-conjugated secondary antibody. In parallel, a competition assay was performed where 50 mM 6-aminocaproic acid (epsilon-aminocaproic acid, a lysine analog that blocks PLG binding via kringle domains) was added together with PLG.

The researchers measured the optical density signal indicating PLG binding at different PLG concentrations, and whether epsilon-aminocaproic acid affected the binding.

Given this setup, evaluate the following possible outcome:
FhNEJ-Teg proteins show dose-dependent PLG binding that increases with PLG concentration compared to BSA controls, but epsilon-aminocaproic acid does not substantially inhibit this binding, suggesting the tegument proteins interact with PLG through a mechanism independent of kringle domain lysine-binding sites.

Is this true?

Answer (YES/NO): NO